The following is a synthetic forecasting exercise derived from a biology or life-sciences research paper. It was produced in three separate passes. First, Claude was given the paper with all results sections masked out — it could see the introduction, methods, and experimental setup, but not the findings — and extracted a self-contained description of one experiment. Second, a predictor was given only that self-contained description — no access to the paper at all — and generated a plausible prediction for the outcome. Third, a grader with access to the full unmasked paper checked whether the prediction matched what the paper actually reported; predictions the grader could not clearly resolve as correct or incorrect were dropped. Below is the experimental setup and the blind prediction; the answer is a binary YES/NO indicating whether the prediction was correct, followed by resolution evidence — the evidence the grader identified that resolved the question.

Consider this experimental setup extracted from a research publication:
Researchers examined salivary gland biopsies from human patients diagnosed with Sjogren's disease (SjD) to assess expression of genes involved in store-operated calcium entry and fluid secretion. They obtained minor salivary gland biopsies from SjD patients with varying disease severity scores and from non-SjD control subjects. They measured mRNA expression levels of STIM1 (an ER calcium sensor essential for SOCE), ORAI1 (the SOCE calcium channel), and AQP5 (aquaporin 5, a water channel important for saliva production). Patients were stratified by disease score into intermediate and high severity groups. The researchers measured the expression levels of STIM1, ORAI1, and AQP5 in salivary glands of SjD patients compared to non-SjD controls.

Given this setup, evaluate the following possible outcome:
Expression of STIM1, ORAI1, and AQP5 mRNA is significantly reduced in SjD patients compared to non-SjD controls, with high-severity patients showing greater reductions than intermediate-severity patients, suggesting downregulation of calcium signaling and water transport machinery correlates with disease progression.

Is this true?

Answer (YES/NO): NO